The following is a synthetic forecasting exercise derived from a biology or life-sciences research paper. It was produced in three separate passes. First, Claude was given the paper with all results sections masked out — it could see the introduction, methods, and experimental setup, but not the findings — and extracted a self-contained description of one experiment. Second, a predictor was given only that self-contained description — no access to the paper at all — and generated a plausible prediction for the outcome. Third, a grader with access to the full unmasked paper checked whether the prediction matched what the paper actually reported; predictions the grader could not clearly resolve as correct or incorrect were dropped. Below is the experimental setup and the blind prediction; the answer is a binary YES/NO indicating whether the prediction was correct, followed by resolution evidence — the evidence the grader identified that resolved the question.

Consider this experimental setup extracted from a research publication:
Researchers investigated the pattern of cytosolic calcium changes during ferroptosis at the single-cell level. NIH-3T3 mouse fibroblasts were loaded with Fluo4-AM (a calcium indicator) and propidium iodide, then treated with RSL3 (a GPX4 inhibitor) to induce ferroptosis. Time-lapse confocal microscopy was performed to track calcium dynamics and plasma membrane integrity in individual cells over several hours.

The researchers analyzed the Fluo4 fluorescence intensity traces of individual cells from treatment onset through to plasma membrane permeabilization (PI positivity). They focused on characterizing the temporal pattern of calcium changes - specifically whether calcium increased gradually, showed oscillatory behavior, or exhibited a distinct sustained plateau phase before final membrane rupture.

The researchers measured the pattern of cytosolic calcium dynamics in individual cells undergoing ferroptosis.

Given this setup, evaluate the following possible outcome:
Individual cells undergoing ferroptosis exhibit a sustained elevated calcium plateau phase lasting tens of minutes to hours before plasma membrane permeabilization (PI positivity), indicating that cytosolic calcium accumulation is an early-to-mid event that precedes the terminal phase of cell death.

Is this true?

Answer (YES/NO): YES